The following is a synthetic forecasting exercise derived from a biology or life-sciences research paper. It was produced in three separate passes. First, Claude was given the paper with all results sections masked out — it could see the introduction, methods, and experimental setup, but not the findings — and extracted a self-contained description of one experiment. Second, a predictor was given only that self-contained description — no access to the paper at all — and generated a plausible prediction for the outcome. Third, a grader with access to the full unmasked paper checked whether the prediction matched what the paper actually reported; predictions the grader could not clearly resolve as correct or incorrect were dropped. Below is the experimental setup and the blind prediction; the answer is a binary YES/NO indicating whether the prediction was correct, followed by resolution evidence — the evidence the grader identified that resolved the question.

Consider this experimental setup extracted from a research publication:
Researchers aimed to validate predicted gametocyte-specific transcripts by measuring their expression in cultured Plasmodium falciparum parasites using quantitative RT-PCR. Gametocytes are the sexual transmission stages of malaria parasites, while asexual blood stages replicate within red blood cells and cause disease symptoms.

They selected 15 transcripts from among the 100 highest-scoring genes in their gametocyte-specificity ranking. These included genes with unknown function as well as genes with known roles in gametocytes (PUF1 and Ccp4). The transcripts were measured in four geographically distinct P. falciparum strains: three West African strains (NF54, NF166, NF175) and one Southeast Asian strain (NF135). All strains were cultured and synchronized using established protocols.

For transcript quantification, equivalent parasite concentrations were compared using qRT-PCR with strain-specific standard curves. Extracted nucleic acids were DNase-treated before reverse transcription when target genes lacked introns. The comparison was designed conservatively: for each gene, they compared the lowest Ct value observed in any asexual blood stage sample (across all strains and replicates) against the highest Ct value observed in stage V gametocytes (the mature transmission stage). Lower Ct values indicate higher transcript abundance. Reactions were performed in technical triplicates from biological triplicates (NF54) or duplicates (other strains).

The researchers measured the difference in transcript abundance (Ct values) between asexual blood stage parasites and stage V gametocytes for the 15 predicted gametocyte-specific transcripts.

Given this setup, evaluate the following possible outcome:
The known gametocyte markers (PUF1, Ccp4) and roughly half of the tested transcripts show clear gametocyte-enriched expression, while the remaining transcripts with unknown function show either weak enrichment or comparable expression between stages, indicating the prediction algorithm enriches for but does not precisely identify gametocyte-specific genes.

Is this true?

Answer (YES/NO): NO